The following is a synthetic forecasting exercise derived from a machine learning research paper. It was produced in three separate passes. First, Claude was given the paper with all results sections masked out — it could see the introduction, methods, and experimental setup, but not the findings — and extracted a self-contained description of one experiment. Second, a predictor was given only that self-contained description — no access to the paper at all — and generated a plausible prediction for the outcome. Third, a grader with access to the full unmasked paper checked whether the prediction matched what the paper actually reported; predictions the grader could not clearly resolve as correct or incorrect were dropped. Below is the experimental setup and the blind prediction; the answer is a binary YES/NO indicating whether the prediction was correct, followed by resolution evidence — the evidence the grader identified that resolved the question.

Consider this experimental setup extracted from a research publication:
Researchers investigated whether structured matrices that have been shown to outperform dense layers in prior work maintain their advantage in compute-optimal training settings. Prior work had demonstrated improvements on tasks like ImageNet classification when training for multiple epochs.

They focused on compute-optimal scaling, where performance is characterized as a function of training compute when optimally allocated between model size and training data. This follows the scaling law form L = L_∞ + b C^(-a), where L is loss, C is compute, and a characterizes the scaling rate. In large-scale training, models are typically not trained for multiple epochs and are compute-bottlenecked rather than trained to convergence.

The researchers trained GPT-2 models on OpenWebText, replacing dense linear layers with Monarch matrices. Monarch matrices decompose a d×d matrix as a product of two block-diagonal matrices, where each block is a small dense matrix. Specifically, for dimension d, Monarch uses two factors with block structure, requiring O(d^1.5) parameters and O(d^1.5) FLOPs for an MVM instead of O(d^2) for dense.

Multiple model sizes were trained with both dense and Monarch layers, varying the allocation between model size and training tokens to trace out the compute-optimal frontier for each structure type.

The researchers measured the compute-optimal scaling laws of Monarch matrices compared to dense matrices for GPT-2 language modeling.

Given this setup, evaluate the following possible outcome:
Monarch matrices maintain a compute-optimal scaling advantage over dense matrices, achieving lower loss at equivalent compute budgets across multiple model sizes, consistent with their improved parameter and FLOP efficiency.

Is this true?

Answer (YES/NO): NO